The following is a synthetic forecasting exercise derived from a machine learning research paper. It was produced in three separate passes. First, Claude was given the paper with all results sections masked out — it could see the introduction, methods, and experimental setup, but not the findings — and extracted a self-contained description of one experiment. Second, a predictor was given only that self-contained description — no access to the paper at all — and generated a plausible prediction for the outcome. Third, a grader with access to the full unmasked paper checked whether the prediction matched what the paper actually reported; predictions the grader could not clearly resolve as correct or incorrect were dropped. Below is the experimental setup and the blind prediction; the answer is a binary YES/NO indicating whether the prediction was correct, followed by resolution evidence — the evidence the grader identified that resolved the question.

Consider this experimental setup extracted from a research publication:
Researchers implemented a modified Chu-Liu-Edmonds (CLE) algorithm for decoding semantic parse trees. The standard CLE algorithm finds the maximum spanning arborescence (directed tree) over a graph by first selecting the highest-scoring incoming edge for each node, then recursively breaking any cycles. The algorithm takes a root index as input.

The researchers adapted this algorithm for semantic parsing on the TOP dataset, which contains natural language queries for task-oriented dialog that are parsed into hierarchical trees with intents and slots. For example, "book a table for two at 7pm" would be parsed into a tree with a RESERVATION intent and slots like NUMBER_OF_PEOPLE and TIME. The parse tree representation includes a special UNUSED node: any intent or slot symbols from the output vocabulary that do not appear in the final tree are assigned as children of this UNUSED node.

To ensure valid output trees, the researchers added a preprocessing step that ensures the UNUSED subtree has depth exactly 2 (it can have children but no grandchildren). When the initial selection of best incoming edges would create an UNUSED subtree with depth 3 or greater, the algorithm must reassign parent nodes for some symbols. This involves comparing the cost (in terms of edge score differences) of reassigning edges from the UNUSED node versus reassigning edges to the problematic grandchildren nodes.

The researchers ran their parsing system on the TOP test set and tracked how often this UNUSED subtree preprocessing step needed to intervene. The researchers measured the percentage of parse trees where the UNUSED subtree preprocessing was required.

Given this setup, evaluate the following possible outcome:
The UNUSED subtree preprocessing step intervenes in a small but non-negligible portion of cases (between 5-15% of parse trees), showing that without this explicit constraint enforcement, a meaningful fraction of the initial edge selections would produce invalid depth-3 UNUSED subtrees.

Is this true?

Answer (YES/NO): NO